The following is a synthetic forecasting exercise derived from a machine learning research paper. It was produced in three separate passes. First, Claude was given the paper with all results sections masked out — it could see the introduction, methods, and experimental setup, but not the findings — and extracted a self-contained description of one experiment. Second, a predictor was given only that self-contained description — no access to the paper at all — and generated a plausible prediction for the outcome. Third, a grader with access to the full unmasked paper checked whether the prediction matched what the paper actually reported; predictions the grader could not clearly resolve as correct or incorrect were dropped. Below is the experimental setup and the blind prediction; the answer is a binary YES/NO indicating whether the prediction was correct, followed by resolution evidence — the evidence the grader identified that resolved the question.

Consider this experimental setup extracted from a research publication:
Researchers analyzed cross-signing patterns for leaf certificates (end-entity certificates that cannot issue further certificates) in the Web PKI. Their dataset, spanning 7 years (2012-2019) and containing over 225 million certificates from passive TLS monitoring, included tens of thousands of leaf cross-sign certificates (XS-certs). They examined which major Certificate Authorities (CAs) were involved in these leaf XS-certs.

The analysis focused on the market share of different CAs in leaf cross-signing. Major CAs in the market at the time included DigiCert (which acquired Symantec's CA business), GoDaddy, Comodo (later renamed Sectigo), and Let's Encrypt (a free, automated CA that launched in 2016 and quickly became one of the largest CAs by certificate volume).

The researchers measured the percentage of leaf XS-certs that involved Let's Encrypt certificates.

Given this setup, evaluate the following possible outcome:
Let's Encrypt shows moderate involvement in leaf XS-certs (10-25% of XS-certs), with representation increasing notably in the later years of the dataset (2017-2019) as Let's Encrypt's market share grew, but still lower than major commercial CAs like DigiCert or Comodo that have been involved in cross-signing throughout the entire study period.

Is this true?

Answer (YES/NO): NO